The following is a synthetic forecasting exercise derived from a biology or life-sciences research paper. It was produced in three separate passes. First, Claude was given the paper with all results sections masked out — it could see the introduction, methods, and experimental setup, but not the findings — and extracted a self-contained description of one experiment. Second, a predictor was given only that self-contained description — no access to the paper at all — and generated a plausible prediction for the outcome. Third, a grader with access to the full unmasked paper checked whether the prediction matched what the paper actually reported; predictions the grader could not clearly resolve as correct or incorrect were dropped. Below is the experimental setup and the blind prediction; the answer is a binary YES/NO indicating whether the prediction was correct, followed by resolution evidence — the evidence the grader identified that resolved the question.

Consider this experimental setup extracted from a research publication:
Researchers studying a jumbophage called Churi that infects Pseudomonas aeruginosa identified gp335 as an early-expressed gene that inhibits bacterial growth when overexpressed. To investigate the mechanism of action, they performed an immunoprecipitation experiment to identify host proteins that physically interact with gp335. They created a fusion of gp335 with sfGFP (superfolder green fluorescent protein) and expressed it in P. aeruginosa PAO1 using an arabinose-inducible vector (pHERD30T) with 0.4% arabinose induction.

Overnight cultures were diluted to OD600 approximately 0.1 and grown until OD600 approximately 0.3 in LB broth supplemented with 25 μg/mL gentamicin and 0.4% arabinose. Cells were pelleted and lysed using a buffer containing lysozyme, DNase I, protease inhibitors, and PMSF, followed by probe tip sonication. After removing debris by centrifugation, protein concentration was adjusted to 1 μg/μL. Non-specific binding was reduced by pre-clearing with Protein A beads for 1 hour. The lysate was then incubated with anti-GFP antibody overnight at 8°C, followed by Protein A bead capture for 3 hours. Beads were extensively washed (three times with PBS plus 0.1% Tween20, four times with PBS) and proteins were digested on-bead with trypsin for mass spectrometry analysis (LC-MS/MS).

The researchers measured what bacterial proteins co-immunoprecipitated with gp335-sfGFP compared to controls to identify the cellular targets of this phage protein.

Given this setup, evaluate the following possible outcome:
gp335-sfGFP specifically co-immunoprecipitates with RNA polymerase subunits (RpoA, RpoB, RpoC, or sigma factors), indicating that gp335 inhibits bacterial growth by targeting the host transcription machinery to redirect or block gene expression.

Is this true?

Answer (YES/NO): NO